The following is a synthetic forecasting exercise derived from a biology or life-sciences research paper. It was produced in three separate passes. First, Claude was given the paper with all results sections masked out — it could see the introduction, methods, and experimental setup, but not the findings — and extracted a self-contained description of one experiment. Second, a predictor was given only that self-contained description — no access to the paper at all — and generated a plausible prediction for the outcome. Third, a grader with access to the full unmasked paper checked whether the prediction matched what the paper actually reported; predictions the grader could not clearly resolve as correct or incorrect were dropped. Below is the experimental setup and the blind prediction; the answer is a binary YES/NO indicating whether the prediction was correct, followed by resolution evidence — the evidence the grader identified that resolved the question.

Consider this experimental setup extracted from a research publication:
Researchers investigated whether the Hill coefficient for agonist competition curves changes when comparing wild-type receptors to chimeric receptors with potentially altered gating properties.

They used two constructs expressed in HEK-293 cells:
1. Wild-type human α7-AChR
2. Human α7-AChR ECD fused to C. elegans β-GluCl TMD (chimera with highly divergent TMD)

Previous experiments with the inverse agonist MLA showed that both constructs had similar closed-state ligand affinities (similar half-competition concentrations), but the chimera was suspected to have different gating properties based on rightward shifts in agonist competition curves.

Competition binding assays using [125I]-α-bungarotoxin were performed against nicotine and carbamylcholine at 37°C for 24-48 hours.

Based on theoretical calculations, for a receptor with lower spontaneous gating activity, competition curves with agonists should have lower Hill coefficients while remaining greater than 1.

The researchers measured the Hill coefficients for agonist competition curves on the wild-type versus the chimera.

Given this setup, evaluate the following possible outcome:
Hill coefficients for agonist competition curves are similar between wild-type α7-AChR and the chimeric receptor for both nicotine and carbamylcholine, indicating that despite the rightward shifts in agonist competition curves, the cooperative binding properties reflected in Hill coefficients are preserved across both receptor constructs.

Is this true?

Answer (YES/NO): NO